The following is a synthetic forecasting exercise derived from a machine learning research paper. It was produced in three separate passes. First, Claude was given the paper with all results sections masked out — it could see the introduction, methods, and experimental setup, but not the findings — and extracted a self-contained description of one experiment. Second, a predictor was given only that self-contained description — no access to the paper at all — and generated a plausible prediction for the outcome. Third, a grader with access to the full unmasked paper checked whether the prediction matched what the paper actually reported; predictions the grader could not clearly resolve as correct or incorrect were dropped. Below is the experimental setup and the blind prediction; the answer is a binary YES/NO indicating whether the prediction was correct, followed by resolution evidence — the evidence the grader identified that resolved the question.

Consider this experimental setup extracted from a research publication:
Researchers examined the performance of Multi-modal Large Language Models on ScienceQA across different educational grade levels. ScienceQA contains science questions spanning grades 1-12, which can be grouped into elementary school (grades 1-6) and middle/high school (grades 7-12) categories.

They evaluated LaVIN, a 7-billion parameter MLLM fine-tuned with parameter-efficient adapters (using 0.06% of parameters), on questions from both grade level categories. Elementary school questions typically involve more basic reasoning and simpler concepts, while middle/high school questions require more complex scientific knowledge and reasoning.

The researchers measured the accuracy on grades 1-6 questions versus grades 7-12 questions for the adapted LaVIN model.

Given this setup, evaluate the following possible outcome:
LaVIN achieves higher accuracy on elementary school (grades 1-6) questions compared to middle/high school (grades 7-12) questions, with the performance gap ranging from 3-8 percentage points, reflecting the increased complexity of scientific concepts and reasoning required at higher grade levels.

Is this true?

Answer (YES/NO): NO